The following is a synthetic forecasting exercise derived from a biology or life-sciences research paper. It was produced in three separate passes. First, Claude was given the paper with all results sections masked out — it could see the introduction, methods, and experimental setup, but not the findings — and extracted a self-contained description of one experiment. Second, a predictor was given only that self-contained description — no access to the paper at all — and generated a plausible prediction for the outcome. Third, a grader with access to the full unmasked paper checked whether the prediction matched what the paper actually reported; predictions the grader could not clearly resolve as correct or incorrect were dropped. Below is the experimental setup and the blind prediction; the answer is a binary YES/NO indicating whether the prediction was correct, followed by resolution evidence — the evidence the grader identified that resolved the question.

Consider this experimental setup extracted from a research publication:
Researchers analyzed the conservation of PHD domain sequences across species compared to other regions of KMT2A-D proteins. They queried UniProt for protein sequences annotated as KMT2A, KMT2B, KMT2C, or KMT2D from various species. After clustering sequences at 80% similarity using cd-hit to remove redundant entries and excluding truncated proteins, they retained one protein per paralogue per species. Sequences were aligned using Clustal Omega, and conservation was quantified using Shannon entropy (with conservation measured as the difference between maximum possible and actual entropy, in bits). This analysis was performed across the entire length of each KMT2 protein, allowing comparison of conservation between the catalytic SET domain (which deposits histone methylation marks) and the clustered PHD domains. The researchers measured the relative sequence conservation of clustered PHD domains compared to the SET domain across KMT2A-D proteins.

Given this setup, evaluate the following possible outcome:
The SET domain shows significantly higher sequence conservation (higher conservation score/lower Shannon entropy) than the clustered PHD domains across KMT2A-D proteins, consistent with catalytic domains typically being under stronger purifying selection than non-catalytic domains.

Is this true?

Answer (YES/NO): NO